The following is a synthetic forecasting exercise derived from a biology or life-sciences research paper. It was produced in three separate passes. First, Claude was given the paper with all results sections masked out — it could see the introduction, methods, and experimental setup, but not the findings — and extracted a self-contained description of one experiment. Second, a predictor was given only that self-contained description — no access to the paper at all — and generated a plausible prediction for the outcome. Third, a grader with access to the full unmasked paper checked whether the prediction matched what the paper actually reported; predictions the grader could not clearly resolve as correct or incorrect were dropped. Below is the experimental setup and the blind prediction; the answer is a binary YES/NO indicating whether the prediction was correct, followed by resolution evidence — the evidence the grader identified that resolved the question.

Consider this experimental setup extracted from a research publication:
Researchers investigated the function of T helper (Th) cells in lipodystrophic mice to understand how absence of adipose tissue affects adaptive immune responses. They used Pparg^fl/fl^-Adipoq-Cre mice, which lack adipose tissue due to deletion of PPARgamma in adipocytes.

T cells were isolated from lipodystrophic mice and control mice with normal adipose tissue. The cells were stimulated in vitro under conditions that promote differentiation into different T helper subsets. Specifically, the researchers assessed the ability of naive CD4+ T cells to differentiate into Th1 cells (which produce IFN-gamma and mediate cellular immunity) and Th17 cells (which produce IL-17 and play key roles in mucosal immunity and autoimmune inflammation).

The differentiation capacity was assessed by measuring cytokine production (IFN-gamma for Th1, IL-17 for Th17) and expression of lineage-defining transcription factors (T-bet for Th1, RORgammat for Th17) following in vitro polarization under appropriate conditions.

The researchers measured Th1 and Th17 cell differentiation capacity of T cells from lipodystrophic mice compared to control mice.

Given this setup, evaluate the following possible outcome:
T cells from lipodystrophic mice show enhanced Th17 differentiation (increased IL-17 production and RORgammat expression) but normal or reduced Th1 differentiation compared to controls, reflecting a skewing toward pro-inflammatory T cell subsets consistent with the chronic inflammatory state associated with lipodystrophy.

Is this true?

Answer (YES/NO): NO